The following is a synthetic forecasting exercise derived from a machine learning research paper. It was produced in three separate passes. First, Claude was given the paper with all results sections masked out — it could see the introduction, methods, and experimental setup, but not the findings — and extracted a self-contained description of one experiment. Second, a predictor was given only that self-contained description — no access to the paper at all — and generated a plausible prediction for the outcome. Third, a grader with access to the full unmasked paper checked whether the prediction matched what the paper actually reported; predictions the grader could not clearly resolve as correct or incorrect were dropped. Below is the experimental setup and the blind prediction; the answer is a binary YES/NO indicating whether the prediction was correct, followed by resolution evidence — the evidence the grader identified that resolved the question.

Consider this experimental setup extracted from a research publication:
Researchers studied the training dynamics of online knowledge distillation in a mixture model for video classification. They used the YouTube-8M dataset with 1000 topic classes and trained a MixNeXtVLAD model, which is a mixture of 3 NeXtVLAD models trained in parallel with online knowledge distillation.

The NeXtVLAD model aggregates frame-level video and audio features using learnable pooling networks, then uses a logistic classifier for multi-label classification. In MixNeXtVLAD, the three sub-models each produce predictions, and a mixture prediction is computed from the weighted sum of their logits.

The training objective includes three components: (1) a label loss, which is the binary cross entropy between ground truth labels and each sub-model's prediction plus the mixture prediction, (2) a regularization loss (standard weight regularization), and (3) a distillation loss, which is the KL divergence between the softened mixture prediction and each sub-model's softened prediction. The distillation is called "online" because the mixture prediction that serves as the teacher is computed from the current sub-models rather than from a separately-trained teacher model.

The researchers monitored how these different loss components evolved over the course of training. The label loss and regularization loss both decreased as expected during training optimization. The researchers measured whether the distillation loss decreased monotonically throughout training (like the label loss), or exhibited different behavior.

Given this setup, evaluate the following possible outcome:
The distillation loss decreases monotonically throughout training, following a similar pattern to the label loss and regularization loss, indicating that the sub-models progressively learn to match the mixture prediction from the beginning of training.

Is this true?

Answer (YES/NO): NO